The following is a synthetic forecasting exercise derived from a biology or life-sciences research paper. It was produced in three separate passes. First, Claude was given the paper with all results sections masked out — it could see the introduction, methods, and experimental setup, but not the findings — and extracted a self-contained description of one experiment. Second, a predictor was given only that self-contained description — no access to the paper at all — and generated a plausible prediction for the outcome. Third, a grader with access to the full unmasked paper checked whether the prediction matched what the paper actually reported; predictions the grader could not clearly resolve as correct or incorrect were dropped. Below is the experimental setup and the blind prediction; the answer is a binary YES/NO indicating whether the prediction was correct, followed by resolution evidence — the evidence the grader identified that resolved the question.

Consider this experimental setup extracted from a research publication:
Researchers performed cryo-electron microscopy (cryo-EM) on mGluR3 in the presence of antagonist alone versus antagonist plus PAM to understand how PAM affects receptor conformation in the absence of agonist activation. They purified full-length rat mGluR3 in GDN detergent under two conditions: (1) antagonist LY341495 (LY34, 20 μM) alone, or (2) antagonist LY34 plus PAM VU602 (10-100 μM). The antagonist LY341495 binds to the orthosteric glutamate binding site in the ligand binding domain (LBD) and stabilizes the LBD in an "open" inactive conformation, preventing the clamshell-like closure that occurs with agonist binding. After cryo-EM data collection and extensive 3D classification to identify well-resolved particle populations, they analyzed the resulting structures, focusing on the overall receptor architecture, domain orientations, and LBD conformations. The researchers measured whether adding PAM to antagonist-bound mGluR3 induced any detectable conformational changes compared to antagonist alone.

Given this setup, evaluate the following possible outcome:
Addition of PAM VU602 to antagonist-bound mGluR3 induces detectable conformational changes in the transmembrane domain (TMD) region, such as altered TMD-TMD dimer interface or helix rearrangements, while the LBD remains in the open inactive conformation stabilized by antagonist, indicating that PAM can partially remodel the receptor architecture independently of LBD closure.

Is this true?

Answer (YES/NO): YES